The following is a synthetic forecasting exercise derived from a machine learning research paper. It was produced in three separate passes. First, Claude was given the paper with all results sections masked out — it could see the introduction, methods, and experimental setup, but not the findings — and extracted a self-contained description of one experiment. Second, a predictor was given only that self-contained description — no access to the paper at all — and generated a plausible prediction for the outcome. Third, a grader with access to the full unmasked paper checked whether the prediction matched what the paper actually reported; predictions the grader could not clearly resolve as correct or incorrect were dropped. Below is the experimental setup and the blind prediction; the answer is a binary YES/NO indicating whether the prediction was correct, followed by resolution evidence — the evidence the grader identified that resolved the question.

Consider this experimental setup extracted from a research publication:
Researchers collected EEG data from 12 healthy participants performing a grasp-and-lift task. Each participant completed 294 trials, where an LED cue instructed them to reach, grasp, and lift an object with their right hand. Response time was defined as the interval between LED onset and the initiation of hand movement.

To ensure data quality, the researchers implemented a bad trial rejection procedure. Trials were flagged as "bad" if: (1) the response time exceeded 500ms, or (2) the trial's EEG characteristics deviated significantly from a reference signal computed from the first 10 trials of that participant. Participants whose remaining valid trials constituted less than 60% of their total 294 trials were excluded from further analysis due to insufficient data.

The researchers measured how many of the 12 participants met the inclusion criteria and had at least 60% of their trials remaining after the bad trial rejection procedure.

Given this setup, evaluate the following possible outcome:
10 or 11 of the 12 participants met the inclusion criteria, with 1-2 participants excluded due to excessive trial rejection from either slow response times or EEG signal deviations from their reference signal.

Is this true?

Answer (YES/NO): NO